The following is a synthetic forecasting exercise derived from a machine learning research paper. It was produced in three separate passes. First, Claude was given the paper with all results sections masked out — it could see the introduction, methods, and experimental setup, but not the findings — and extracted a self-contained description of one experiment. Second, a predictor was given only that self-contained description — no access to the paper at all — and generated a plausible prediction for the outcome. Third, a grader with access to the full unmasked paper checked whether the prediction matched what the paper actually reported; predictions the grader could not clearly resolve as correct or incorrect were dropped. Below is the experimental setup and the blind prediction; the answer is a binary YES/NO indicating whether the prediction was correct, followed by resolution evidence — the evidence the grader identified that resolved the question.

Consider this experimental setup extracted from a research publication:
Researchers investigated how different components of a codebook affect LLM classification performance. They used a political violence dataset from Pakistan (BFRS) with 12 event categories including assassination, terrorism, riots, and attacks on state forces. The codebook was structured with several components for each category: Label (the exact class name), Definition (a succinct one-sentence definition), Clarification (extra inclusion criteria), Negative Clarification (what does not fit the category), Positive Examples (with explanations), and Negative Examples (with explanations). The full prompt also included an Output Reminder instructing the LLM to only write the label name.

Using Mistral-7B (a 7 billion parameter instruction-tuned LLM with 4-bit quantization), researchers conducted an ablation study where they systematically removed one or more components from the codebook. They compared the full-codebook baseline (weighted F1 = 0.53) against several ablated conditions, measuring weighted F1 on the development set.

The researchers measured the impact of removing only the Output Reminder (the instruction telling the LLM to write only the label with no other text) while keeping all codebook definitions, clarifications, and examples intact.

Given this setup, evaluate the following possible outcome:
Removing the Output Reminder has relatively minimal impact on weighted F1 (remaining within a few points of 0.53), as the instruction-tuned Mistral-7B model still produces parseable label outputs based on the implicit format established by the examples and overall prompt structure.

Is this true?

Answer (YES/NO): NO